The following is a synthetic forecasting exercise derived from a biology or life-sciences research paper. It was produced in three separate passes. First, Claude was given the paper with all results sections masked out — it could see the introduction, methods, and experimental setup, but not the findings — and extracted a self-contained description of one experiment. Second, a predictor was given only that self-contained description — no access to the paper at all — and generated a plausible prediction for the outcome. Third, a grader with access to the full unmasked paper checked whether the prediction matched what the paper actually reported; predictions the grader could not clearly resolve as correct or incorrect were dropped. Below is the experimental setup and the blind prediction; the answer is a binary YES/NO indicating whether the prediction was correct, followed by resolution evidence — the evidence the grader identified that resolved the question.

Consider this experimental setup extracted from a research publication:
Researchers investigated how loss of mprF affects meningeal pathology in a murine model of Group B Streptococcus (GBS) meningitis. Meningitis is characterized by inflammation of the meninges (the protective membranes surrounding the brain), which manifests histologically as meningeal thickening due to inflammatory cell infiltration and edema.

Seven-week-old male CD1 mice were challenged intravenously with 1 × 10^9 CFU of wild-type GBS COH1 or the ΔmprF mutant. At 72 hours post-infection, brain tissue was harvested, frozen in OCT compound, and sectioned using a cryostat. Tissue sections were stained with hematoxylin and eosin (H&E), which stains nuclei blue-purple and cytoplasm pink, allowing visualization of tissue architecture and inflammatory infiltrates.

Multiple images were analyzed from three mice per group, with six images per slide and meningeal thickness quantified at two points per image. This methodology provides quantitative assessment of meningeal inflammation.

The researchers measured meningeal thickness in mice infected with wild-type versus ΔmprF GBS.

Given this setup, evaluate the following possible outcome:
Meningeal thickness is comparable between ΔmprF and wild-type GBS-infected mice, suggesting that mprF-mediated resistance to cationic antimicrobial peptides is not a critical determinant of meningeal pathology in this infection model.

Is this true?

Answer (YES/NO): NO